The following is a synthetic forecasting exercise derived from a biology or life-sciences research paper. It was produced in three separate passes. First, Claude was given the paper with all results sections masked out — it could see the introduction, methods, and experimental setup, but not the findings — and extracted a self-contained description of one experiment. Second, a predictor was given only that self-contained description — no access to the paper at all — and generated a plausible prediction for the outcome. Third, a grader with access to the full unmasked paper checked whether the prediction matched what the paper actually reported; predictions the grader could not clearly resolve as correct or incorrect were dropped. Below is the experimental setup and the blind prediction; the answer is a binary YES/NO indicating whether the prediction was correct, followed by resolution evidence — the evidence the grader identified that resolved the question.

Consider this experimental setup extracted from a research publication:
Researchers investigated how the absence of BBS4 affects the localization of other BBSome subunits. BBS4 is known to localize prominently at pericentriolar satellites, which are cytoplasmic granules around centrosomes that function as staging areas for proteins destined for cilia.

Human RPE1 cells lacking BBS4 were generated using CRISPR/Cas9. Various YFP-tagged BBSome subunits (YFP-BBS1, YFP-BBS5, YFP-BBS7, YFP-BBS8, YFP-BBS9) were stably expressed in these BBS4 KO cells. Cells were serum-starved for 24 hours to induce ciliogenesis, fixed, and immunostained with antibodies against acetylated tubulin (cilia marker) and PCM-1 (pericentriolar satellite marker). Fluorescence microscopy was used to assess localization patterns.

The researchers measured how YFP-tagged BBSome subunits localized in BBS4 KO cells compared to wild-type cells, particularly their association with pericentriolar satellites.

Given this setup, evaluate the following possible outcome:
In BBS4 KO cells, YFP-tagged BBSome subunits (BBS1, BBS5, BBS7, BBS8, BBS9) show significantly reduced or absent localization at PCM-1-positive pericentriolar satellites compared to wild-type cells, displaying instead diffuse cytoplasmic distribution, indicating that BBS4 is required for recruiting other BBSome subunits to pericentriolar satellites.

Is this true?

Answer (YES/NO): NO